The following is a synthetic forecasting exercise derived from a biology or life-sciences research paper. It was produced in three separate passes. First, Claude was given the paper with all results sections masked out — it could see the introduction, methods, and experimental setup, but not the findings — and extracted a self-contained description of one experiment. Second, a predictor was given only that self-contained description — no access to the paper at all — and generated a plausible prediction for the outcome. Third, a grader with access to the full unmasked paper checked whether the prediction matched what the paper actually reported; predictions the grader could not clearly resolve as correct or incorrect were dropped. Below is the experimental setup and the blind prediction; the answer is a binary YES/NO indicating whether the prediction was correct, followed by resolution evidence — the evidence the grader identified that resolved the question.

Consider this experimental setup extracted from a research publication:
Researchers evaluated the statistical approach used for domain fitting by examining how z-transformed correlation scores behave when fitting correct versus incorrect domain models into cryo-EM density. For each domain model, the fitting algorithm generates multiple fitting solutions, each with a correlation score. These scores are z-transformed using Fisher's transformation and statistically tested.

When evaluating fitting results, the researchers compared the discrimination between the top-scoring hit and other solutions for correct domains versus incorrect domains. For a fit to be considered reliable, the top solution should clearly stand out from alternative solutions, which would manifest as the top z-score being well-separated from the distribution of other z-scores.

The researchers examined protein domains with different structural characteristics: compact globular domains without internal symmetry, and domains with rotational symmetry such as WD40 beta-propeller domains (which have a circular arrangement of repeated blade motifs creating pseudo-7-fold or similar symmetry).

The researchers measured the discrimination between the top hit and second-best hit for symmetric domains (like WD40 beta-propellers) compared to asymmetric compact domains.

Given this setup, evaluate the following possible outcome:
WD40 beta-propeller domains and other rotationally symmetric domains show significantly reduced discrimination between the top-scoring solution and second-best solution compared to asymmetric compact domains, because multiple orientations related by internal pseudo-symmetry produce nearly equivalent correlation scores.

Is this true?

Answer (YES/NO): YES